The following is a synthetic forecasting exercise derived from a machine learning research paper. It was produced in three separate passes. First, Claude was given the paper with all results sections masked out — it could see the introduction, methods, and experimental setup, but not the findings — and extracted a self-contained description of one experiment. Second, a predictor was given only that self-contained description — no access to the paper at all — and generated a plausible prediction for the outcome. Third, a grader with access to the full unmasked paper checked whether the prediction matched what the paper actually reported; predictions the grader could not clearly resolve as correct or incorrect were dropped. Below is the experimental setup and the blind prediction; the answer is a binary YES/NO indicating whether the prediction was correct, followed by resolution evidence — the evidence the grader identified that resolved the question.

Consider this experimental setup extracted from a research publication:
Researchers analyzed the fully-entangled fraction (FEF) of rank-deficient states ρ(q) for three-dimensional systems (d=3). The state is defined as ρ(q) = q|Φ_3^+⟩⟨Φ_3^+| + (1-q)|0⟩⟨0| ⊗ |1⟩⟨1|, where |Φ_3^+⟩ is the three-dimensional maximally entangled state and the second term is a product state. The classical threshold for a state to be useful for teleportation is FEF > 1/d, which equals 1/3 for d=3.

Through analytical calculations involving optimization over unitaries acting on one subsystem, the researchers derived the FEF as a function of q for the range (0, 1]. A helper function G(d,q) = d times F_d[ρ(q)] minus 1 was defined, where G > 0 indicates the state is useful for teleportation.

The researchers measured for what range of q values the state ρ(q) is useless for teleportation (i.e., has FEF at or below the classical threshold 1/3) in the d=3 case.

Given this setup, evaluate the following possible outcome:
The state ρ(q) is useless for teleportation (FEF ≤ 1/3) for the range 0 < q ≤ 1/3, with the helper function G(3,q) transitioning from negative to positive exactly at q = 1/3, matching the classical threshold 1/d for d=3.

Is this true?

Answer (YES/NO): YES